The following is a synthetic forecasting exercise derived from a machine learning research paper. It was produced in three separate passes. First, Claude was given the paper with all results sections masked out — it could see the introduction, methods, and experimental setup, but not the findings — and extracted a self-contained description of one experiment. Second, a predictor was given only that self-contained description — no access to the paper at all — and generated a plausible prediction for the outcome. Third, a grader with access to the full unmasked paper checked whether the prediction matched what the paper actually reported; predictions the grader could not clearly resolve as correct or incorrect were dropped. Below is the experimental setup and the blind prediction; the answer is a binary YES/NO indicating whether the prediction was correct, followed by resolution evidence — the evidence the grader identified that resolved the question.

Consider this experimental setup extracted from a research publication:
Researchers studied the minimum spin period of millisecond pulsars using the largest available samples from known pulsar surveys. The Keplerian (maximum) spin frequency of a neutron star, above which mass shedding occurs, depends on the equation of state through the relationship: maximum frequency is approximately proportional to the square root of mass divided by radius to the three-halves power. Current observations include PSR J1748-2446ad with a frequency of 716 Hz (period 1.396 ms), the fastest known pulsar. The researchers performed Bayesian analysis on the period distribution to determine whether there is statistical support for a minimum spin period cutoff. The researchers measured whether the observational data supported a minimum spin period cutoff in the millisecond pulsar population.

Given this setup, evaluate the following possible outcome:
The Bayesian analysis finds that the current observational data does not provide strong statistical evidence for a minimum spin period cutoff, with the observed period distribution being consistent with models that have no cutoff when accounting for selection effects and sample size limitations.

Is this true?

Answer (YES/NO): YES